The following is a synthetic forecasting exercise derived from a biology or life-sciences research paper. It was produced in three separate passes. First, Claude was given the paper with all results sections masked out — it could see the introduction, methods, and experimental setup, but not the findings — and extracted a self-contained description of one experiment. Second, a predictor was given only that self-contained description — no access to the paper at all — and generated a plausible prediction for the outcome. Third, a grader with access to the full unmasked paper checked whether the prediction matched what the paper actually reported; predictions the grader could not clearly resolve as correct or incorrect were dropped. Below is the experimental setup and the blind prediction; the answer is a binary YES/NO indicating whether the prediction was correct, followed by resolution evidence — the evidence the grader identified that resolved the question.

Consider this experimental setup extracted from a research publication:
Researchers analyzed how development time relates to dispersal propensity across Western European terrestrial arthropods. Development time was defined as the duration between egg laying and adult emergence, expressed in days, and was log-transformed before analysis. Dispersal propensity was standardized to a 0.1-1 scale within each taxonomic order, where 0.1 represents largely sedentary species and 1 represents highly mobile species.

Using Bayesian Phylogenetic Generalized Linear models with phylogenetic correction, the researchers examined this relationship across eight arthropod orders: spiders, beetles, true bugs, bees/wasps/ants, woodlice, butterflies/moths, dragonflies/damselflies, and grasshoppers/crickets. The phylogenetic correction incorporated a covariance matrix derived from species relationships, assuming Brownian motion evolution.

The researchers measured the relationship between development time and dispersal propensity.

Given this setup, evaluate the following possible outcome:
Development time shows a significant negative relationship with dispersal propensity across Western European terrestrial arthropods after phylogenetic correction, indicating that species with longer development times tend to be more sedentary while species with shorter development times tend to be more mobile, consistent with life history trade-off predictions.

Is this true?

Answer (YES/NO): YES